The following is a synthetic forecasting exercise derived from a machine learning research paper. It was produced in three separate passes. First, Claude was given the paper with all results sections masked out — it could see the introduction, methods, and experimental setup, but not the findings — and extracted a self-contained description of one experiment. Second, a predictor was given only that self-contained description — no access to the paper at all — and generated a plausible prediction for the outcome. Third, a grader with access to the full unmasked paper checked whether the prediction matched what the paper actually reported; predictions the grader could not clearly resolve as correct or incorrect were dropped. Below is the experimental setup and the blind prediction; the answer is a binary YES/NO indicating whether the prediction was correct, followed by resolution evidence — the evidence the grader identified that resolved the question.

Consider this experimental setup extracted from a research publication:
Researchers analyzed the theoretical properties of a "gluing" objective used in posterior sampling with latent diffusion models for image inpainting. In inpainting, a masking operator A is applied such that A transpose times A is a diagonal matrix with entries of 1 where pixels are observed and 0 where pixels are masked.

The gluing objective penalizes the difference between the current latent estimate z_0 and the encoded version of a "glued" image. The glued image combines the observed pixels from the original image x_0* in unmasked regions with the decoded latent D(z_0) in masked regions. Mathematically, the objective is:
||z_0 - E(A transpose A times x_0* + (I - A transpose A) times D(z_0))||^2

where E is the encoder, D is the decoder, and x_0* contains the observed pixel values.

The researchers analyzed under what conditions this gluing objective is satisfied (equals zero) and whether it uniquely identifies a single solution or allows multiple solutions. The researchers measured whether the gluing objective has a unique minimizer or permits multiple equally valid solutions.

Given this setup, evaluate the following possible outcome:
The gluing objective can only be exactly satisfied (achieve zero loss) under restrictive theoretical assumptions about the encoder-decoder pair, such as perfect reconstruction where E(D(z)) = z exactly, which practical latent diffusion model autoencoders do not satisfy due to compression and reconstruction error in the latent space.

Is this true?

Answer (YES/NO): NO